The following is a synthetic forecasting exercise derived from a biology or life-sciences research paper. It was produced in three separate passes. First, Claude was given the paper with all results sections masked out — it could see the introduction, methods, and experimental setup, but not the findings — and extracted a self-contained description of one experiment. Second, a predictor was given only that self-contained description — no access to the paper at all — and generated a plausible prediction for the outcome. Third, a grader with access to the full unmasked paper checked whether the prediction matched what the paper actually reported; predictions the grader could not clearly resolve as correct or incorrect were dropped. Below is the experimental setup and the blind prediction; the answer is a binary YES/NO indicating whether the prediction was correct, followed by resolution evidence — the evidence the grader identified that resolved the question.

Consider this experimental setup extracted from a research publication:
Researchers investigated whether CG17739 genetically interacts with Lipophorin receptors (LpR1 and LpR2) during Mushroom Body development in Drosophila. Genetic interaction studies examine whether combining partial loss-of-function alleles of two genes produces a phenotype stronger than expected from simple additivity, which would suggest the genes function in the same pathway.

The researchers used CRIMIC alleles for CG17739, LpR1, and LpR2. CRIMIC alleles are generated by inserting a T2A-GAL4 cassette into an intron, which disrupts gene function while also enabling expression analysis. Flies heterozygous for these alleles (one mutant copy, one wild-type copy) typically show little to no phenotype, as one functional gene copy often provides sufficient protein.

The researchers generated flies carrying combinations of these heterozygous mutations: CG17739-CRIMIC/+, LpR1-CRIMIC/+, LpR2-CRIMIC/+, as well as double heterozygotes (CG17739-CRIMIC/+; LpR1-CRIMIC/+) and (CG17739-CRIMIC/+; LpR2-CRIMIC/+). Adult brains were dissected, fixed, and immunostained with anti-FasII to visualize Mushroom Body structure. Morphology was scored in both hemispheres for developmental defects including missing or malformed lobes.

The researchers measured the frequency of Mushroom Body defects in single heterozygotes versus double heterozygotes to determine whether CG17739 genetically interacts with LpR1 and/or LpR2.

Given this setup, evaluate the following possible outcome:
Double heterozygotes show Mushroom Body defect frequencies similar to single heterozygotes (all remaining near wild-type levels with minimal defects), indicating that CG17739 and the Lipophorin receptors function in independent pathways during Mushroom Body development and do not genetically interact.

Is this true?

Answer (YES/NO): NO